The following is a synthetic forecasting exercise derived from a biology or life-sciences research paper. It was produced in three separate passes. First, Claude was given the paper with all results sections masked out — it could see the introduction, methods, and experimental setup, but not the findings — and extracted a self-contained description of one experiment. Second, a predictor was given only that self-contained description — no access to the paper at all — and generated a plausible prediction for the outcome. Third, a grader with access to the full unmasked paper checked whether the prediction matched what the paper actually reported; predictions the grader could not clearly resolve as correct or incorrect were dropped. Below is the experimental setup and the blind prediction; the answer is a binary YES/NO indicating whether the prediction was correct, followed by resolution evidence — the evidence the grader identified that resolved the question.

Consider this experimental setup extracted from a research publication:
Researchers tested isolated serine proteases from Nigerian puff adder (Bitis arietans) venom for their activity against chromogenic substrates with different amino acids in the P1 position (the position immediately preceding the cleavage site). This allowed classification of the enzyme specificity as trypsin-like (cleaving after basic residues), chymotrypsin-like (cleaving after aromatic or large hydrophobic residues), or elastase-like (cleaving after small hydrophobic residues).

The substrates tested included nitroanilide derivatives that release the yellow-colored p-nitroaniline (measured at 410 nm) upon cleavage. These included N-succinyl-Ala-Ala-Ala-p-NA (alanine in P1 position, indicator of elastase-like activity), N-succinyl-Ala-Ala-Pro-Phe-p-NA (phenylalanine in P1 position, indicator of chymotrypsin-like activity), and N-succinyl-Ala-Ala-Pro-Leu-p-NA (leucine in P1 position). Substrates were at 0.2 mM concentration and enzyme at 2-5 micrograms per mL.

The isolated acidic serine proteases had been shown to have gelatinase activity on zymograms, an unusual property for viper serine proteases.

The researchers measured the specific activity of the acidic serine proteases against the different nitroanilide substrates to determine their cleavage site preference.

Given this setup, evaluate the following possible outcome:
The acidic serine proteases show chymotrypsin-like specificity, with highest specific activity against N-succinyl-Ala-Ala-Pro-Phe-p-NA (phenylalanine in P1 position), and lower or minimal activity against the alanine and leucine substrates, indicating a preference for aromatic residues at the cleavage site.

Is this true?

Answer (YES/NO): NO